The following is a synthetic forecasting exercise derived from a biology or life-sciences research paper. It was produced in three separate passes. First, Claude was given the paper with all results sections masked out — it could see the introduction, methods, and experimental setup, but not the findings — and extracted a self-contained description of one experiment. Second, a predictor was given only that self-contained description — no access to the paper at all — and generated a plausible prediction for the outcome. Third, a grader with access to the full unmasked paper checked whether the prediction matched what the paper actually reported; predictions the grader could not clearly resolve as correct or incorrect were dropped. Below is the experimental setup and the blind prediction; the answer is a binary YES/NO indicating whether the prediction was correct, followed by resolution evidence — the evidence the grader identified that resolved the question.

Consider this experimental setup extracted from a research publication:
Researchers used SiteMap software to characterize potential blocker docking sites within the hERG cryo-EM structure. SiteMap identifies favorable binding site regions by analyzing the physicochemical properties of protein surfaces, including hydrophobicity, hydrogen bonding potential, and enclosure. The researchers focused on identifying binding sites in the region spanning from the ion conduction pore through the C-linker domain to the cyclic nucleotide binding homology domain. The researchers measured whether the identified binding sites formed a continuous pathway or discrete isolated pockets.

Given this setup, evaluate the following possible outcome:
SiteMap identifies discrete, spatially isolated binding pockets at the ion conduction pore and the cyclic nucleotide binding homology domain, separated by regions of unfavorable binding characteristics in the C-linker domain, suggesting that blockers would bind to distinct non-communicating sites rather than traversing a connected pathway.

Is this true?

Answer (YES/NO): NO